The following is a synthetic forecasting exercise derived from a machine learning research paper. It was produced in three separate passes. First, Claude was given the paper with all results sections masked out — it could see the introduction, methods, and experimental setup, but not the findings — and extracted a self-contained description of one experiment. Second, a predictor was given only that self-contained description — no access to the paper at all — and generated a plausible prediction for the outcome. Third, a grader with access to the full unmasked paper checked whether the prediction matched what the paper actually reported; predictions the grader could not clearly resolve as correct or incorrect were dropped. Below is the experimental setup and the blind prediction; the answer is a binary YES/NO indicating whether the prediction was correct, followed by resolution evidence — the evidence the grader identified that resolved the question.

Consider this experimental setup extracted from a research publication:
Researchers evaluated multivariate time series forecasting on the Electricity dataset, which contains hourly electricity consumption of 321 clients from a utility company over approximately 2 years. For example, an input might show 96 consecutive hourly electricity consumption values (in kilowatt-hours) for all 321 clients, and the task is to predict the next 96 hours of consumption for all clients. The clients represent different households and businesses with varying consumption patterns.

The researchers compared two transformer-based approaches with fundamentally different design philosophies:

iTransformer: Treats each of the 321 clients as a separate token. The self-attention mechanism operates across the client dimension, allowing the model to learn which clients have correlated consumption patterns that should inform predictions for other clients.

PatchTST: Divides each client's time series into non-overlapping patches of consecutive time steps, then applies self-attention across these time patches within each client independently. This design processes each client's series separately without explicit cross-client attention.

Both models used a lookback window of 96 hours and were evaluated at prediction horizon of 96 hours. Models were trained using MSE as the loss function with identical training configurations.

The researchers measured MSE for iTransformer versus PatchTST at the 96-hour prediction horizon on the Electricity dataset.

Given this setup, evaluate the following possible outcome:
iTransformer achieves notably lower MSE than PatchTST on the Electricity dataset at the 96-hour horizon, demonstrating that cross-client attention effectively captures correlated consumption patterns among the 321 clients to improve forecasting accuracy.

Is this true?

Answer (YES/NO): YES